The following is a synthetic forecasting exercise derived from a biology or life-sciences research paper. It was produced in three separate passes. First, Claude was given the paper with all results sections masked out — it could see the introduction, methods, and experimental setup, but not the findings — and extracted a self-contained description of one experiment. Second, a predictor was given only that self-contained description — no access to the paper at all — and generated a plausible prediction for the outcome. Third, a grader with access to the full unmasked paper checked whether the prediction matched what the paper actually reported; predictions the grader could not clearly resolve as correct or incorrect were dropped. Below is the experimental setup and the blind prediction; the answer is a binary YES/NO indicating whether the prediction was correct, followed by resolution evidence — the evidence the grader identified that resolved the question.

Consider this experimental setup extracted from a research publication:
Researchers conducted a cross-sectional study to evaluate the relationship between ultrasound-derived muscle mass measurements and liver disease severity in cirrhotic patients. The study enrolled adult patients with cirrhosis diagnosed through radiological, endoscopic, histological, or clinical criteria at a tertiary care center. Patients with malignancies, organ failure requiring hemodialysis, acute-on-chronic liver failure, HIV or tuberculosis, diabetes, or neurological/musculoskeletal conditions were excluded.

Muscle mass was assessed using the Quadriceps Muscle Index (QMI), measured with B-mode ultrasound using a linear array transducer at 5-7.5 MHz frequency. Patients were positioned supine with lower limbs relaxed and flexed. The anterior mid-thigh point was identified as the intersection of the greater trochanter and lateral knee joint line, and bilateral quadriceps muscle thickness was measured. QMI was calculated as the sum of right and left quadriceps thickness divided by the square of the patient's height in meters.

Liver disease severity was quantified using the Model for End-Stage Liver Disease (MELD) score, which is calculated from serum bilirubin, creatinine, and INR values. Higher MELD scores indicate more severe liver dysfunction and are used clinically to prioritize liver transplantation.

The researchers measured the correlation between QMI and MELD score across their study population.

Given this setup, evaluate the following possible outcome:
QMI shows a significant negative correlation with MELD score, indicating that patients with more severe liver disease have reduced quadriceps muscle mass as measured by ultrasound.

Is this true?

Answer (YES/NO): YES